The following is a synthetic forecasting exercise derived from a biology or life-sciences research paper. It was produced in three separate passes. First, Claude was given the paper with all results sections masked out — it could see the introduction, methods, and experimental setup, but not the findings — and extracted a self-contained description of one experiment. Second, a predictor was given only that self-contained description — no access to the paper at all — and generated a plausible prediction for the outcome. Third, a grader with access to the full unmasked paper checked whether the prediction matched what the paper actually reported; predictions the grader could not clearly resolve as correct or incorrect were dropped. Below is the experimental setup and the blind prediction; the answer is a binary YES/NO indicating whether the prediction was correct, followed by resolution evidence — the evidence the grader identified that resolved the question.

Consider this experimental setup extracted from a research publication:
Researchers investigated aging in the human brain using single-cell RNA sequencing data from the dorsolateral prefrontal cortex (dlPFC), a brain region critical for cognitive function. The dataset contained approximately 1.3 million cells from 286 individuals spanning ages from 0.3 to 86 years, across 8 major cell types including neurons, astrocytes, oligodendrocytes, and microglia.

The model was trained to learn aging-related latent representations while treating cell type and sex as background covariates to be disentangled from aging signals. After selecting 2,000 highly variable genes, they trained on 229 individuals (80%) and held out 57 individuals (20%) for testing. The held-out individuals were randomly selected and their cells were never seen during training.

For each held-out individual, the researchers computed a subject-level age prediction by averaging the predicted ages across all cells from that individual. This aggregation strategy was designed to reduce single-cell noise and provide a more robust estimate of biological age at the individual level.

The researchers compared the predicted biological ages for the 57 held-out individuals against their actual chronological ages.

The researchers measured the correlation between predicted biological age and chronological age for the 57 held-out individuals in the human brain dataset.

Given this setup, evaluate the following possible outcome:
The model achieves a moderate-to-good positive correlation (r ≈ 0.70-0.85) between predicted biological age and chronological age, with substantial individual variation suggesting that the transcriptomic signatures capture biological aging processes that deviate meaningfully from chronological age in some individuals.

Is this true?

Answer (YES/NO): NO